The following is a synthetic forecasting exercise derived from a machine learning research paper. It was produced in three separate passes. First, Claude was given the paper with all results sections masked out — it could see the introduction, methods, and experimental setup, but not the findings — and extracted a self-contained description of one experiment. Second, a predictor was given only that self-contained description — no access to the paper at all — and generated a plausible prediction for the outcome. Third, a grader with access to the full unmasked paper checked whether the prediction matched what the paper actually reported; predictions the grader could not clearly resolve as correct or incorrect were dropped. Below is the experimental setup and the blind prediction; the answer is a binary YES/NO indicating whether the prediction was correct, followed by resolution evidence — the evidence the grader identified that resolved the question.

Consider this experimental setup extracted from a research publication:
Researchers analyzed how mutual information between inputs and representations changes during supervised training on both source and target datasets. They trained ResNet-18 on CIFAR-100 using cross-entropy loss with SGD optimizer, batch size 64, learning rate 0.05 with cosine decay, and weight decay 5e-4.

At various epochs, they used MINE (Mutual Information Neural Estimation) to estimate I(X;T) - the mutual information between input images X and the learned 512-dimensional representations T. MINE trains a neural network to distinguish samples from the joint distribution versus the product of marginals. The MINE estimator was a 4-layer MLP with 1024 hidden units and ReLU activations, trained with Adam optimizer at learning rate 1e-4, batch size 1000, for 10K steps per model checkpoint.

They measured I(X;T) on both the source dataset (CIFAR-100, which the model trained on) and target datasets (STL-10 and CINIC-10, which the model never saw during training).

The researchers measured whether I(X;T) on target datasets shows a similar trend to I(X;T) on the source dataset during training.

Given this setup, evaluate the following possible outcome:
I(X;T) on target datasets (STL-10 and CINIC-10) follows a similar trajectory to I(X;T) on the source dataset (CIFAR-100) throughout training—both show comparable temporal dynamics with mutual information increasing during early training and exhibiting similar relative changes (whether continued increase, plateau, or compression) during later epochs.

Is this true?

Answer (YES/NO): NO